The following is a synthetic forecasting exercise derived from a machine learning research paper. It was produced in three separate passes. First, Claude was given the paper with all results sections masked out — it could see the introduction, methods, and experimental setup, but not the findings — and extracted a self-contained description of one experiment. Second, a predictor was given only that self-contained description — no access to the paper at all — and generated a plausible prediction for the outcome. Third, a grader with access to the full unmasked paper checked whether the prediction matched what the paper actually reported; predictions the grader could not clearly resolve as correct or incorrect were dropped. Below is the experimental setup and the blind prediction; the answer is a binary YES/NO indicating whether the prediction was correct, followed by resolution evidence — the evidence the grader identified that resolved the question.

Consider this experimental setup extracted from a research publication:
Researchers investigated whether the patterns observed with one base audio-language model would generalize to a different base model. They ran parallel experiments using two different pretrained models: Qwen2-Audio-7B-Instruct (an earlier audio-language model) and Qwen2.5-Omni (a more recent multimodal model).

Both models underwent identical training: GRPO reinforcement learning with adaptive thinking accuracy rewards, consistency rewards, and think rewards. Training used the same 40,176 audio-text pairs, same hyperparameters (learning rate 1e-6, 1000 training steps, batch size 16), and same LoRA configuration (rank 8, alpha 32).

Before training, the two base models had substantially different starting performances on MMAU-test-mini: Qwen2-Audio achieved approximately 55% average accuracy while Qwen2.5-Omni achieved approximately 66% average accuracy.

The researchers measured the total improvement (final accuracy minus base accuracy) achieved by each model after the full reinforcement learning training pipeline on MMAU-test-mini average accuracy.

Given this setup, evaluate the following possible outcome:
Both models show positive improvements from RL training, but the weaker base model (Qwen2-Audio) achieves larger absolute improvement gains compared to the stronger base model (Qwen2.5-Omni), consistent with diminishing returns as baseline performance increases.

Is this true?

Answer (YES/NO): YES